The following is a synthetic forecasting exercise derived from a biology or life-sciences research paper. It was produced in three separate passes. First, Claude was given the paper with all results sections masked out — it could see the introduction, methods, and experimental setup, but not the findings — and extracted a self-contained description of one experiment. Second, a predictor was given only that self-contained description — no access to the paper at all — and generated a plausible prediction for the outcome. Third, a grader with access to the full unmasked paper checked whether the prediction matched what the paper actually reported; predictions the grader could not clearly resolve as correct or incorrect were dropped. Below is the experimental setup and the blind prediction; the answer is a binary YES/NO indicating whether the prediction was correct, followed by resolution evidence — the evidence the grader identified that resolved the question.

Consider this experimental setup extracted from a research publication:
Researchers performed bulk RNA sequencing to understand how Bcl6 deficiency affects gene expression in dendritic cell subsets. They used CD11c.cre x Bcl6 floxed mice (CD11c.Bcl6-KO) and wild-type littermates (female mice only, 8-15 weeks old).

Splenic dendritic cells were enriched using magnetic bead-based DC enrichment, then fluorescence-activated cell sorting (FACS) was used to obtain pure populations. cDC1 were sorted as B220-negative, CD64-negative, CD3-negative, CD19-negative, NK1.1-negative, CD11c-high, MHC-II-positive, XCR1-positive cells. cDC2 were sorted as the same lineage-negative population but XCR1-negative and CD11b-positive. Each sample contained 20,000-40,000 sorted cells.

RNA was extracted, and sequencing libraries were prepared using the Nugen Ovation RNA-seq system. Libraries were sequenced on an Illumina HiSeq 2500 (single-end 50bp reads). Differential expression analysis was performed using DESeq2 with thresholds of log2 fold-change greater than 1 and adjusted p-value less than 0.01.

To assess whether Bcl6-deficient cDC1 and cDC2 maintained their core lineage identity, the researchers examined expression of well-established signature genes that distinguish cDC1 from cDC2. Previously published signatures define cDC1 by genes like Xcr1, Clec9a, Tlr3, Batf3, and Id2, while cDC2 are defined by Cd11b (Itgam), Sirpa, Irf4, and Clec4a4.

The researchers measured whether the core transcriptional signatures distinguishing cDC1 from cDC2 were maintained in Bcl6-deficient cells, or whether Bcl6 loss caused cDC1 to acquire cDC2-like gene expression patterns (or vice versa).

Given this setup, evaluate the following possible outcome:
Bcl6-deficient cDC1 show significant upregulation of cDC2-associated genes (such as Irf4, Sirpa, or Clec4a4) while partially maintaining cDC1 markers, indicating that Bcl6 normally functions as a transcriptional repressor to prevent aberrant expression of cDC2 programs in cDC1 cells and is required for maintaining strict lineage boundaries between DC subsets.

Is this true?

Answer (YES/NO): YES